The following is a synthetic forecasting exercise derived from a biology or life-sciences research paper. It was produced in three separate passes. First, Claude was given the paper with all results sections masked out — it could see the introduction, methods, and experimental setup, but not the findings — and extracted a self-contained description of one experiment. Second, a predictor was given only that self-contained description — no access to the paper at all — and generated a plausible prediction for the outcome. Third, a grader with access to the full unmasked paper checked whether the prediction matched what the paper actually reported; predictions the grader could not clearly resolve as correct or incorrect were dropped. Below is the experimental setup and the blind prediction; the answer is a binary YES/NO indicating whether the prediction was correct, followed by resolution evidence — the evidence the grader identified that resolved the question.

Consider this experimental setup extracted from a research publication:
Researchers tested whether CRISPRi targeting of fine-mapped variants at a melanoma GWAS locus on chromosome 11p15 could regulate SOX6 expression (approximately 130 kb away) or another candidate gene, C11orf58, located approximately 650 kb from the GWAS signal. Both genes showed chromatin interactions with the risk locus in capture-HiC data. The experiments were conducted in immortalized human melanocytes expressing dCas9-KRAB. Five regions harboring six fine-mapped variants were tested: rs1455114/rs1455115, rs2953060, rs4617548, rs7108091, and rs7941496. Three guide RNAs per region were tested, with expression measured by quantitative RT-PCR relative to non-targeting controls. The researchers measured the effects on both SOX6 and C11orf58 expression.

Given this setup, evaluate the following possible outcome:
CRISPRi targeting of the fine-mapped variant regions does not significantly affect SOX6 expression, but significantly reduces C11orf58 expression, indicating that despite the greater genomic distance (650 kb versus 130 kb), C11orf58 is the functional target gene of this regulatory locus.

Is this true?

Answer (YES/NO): YES